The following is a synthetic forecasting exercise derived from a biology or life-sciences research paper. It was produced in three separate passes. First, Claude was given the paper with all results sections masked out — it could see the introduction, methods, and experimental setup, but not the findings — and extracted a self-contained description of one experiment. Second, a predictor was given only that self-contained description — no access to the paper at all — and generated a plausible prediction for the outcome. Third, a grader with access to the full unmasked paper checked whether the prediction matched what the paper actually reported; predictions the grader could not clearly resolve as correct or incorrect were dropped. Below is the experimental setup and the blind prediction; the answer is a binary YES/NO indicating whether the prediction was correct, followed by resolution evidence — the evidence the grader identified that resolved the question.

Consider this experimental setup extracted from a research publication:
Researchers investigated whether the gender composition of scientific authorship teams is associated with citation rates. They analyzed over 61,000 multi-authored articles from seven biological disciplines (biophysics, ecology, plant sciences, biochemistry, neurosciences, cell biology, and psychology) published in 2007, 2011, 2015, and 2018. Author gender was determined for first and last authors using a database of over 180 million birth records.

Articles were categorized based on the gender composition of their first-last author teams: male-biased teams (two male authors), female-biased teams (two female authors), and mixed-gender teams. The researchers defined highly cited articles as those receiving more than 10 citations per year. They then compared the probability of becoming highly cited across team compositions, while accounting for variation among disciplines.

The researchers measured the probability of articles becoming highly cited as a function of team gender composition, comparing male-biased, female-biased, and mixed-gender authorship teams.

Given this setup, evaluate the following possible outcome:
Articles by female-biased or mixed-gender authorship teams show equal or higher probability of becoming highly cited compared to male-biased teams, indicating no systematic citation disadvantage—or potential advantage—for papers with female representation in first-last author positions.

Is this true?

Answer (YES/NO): NO